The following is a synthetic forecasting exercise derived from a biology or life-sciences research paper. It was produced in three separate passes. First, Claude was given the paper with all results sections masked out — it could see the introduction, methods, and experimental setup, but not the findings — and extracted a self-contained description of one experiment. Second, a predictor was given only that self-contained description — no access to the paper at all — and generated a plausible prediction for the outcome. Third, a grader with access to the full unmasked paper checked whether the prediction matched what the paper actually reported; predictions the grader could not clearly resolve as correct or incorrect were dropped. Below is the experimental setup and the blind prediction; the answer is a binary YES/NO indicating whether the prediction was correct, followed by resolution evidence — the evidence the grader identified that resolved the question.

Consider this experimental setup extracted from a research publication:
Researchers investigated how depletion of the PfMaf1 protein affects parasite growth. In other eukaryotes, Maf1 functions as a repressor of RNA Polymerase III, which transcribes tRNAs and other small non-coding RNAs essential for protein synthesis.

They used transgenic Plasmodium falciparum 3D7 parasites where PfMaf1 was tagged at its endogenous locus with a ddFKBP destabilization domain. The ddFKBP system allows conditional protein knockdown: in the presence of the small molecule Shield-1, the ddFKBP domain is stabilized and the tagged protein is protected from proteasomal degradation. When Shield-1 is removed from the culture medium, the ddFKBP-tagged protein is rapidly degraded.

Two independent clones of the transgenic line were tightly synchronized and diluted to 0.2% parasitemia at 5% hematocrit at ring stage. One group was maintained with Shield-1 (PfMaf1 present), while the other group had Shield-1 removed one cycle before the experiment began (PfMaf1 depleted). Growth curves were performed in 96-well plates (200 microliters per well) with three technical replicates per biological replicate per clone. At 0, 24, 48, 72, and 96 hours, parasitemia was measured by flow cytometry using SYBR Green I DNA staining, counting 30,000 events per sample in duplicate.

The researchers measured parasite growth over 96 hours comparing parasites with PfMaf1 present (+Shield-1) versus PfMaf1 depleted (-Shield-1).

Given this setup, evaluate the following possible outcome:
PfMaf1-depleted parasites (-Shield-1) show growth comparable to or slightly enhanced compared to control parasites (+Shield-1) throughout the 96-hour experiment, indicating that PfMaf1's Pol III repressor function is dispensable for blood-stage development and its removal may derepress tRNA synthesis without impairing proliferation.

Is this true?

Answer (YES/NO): NO